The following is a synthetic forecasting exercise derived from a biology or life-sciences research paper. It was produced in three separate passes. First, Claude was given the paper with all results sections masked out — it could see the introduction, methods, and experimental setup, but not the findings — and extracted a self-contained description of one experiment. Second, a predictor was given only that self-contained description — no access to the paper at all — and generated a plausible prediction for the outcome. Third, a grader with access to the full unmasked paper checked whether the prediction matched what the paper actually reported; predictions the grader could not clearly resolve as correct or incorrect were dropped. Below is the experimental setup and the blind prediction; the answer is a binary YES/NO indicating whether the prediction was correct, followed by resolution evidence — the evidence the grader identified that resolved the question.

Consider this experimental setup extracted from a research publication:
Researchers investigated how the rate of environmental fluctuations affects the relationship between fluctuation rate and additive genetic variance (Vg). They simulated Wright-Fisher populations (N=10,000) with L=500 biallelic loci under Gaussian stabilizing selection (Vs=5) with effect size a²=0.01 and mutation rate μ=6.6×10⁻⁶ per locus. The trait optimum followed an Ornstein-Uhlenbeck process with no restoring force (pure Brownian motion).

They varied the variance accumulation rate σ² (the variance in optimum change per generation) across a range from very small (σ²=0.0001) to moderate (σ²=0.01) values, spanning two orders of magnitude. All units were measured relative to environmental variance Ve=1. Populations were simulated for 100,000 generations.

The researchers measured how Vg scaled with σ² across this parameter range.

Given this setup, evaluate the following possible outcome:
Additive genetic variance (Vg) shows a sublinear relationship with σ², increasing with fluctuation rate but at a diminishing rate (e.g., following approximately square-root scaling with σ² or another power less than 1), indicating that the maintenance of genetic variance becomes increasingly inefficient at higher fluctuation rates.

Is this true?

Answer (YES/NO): YES